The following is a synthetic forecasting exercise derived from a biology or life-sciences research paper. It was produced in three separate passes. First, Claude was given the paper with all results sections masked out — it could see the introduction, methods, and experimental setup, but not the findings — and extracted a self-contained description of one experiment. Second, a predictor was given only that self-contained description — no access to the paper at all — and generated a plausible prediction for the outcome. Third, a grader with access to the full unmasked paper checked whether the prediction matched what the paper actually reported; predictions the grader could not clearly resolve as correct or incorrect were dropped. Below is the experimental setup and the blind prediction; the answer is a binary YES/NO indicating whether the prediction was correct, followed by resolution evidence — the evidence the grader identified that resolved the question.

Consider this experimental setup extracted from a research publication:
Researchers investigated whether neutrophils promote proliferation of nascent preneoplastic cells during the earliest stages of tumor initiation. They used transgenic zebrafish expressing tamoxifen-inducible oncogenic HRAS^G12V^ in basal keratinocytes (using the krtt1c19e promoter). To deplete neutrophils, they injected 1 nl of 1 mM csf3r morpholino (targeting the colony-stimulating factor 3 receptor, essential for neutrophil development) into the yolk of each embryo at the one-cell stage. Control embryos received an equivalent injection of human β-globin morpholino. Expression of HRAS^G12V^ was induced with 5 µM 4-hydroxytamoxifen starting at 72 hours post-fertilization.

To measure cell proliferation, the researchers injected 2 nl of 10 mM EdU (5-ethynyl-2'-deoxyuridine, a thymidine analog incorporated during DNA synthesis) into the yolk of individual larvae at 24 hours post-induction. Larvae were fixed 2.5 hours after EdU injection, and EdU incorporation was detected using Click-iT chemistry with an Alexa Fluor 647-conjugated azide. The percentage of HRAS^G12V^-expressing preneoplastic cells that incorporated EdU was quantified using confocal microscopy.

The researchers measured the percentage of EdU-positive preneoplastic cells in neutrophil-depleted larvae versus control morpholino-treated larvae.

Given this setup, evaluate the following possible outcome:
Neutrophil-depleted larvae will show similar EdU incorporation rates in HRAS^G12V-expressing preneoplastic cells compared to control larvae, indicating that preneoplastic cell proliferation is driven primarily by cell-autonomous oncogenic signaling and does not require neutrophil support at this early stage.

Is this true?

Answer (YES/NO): NO